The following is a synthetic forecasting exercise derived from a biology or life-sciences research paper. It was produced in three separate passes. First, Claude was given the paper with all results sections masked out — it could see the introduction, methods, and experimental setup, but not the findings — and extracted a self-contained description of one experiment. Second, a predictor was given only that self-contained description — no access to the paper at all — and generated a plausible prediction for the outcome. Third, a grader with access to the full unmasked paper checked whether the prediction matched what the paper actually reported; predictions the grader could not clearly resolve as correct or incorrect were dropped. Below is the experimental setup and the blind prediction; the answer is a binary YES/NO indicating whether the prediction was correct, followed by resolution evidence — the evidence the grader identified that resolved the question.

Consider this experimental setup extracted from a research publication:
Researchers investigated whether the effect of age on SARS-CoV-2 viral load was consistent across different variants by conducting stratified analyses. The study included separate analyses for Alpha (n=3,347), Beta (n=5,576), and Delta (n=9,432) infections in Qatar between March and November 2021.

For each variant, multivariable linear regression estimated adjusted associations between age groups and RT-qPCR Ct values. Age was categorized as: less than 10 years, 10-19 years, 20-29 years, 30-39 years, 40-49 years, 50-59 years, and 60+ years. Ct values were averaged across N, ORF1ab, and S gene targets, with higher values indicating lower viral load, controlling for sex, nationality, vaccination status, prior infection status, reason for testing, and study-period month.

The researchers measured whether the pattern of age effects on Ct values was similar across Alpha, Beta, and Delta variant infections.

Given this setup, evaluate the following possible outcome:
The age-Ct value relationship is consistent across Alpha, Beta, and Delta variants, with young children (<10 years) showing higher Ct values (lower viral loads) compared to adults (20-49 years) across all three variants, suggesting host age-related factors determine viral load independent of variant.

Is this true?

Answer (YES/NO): YES